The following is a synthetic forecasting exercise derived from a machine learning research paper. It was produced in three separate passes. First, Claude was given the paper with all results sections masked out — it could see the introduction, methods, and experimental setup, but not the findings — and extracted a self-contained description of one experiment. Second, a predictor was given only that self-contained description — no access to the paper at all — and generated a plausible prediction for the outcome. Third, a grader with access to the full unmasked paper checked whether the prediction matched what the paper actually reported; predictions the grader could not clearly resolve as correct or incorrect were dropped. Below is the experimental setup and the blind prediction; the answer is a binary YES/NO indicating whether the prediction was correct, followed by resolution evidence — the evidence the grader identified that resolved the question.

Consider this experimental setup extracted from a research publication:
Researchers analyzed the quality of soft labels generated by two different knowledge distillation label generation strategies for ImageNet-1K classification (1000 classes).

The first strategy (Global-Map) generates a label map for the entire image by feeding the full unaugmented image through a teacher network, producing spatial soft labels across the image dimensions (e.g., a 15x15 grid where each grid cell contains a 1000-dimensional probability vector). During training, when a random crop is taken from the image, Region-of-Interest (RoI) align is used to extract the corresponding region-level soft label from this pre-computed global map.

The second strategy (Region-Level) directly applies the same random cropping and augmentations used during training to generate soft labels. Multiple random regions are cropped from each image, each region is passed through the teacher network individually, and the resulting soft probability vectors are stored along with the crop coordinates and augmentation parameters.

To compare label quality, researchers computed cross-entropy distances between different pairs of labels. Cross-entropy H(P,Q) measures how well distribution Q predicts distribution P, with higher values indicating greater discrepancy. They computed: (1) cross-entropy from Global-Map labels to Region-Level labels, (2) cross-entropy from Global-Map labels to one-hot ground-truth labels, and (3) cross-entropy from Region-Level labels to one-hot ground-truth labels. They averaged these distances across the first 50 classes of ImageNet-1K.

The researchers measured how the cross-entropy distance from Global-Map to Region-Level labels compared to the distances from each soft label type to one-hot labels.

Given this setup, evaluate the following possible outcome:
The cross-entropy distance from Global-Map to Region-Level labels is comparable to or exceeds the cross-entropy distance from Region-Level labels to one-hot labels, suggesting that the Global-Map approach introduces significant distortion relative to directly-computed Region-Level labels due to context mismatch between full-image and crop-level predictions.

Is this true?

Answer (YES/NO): YES